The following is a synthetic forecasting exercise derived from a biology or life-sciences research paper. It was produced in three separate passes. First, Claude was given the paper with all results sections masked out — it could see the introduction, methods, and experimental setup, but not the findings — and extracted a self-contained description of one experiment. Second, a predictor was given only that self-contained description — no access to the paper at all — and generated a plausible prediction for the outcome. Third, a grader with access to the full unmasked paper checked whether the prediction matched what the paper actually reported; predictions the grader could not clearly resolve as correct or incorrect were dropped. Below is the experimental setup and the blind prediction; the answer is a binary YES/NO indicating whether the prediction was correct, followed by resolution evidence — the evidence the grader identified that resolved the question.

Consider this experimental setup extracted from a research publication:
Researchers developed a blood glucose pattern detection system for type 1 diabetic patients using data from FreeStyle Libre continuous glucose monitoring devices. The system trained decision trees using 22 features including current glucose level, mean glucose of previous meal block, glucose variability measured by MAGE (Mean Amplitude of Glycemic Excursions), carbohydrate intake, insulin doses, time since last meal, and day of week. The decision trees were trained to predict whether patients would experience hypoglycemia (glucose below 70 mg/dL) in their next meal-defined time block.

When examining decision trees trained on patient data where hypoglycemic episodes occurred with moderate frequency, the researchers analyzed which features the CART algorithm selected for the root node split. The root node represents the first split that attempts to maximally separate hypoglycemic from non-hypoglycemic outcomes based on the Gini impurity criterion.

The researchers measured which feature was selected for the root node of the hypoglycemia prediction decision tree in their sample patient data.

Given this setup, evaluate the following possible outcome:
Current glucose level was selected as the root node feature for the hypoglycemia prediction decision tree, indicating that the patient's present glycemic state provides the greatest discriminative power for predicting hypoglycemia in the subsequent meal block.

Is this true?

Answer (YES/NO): NO